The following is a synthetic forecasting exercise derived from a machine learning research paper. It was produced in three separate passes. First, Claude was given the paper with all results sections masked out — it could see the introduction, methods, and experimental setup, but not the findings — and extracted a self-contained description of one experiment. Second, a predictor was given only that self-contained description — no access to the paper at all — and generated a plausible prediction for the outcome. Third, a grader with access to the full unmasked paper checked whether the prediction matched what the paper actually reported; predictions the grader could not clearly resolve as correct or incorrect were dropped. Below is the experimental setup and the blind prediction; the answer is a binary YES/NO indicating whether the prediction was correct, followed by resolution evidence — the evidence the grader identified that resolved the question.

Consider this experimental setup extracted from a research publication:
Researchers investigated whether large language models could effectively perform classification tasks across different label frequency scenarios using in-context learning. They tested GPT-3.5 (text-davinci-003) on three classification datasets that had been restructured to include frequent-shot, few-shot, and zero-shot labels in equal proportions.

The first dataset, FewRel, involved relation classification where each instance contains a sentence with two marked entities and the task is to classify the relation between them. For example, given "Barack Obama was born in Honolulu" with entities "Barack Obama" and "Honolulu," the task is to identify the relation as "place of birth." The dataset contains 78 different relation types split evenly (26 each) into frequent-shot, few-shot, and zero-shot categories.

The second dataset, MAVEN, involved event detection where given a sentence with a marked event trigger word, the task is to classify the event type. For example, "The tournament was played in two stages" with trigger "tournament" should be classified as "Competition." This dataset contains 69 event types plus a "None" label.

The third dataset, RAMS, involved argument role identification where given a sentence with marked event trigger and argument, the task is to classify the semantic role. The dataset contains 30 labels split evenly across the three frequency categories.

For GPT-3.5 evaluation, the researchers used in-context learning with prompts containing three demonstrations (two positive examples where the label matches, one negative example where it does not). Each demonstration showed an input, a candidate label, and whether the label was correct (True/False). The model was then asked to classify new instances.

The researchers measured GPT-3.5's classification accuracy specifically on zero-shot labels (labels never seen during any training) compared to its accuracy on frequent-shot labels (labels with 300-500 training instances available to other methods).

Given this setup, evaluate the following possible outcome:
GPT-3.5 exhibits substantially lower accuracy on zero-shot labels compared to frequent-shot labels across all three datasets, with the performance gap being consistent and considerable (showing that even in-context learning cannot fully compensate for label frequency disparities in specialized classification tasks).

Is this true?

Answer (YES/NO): NO